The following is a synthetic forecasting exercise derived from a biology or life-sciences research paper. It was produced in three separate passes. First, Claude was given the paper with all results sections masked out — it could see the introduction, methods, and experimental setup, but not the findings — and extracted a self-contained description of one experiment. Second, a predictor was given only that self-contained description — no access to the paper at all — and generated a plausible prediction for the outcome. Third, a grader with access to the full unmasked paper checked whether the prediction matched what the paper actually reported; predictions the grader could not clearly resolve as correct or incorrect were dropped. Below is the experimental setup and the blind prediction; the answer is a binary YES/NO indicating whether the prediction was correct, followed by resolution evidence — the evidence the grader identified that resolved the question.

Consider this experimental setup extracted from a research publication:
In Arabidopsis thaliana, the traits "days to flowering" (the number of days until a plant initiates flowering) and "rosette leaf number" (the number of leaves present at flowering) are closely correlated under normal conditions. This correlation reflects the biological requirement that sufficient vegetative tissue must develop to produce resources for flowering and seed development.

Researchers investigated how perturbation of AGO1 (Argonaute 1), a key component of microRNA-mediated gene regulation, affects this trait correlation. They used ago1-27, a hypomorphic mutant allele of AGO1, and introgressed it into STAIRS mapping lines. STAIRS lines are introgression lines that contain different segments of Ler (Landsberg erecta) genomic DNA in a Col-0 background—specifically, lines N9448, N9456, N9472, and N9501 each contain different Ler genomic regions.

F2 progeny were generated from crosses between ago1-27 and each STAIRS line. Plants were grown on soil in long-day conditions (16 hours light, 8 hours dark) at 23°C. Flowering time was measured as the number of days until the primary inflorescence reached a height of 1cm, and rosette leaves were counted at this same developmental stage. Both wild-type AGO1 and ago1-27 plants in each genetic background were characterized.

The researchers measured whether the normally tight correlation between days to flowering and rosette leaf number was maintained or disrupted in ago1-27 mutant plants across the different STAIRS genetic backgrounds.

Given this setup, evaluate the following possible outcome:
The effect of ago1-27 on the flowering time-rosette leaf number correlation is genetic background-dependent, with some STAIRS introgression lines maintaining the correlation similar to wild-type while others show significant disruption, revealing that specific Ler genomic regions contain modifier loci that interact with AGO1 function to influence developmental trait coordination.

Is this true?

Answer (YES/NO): YES